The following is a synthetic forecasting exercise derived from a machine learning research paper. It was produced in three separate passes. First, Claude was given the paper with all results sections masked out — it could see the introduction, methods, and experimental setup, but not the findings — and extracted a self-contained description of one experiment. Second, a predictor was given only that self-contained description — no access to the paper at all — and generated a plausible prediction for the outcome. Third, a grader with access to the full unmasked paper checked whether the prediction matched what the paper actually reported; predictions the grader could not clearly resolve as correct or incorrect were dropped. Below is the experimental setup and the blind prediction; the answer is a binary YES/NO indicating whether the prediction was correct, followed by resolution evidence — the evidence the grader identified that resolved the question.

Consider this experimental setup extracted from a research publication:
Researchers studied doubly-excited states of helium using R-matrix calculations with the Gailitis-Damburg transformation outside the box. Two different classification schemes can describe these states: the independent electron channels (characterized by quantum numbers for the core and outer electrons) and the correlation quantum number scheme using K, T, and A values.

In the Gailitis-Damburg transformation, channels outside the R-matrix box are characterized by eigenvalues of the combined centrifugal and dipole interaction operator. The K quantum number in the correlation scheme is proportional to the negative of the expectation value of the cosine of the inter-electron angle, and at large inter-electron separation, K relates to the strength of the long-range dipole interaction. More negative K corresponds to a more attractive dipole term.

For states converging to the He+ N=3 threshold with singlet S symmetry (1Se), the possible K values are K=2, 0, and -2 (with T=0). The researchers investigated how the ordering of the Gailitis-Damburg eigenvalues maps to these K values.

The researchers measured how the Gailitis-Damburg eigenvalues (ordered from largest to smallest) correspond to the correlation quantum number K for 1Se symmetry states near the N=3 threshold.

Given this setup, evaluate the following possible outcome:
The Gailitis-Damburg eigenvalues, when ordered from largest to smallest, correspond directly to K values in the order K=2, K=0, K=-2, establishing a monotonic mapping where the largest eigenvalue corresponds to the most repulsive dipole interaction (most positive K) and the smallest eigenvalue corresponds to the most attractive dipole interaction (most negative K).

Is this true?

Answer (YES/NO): NO